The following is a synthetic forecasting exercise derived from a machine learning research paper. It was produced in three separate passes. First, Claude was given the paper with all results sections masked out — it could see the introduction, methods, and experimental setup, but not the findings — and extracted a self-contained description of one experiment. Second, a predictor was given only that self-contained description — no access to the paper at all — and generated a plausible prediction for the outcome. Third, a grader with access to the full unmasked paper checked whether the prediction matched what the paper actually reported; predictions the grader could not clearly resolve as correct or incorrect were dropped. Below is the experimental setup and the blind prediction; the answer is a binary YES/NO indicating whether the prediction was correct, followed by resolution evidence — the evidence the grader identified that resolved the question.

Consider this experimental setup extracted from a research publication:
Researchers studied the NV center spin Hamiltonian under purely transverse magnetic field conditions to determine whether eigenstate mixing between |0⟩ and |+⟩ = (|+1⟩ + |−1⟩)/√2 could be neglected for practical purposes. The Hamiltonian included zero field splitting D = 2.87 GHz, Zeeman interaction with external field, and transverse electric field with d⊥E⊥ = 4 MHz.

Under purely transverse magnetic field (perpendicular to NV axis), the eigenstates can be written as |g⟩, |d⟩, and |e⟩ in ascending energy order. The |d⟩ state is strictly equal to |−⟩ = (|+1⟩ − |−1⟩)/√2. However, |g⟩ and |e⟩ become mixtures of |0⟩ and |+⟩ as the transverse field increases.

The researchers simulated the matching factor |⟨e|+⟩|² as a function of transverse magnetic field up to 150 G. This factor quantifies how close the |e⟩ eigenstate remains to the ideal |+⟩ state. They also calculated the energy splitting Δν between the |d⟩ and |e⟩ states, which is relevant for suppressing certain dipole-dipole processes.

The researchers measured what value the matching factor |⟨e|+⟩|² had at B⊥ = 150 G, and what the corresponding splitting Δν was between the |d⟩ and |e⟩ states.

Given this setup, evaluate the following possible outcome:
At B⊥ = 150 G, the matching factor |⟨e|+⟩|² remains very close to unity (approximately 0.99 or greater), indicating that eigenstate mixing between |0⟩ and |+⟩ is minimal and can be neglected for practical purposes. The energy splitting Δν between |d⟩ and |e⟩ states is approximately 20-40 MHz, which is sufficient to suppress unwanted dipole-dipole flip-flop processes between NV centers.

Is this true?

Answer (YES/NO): NO